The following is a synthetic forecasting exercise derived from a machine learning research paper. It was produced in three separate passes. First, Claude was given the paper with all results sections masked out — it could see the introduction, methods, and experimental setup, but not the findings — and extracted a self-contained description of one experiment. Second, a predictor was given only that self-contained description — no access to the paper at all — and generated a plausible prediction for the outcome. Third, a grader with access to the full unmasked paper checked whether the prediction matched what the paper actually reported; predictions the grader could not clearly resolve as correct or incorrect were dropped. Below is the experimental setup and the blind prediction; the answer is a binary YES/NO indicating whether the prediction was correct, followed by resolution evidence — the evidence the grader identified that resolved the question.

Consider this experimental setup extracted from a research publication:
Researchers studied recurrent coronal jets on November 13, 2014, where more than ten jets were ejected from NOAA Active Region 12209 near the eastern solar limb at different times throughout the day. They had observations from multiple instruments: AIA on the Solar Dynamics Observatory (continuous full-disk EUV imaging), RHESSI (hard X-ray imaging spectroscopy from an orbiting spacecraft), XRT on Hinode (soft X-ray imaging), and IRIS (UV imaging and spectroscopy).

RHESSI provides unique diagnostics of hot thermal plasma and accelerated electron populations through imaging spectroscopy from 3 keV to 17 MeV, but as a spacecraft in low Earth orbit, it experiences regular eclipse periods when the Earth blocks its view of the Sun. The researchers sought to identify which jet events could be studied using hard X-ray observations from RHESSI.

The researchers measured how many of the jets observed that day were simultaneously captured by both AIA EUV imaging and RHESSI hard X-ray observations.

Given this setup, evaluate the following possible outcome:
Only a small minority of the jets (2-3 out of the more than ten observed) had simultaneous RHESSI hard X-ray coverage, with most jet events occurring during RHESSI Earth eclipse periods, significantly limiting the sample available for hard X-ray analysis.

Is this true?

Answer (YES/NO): YES